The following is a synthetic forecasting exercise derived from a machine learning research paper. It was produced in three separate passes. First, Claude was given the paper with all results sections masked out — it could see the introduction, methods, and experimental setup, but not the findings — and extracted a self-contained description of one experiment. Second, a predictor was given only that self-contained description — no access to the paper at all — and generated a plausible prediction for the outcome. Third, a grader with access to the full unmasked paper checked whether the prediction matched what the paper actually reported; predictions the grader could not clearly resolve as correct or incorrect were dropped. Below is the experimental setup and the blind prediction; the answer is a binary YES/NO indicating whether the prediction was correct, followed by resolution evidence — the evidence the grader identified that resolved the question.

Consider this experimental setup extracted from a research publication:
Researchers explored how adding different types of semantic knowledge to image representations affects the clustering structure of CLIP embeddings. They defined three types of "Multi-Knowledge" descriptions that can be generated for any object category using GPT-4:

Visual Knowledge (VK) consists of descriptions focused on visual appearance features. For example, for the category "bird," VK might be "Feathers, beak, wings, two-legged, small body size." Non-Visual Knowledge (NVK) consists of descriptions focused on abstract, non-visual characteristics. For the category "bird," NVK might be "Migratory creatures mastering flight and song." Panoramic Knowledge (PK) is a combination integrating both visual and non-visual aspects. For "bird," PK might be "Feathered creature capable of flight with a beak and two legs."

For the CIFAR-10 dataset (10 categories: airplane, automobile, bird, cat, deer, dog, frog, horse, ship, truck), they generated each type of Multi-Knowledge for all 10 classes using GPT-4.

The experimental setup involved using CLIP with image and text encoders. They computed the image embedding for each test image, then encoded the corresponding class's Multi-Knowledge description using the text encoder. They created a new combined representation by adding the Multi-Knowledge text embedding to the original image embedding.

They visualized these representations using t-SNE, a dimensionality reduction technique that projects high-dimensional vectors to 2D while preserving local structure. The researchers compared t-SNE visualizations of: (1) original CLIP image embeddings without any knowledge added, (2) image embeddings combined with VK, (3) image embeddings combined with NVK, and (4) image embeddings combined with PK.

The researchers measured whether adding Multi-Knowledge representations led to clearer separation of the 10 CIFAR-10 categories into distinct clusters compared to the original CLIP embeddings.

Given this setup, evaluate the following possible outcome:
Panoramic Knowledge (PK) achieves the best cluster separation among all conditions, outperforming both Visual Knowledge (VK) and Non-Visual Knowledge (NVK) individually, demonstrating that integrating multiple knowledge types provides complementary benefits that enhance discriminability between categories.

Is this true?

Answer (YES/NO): YES